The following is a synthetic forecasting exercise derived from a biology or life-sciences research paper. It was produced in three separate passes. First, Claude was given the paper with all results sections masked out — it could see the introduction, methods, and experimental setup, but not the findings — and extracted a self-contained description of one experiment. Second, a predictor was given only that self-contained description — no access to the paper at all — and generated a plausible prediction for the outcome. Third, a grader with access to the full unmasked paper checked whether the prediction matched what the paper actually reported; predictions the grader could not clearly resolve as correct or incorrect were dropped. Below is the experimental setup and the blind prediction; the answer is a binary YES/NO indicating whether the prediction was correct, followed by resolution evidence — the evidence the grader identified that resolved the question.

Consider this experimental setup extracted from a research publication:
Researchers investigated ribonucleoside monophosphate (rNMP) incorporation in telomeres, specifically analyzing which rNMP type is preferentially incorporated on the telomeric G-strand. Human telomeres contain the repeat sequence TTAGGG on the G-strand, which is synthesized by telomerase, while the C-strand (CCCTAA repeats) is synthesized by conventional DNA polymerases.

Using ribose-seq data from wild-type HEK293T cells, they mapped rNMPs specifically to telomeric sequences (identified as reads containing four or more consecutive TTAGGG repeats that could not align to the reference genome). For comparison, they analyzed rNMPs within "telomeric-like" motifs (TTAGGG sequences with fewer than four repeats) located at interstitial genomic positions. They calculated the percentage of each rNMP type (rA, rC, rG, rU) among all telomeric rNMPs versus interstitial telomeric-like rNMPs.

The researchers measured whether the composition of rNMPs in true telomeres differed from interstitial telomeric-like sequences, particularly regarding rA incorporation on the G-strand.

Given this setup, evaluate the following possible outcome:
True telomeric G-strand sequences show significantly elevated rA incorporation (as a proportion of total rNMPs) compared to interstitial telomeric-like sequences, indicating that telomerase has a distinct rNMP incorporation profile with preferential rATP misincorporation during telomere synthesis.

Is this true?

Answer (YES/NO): YES